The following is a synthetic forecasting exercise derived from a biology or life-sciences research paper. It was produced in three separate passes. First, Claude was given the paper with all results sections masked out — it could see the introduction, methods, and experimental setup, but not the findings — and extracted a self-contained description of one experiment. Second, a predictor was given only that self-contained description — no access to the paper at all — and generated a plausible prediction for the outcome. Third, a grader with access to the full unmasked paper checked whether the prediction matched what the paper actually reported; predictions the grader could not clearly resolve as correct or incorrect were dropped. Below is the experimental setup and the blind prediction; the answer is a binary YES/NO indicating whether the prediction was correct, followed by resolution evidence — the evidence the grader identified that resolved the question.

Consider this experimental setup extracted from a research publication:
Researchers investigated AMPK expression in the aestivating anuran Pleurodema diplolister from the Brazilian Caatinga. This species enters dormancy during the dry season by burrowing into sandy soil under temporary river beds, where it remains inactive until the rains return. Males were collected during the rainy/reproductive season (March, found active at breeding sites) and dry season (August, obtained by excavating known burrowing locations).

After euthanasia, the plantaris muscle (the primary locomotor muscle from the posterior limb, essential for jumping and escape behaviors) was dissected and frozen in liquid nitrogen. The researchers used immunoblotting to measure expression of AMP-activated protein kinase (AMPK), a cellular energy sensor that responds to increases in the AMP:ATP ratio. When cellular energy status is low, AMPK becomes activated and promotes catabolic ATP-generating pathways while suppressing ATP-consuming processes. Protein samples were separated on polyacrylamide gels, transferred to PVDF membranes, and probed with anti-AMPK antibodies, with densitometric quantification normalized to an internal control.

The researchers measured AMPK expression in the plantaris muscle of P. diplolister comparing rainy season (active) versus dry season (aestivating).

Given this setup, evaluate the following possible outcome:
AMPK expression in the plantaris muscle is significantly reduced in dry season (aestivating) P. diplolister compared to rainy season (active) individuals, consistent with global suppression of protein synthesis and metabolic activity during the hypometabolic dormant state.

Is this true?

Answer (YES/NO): NO